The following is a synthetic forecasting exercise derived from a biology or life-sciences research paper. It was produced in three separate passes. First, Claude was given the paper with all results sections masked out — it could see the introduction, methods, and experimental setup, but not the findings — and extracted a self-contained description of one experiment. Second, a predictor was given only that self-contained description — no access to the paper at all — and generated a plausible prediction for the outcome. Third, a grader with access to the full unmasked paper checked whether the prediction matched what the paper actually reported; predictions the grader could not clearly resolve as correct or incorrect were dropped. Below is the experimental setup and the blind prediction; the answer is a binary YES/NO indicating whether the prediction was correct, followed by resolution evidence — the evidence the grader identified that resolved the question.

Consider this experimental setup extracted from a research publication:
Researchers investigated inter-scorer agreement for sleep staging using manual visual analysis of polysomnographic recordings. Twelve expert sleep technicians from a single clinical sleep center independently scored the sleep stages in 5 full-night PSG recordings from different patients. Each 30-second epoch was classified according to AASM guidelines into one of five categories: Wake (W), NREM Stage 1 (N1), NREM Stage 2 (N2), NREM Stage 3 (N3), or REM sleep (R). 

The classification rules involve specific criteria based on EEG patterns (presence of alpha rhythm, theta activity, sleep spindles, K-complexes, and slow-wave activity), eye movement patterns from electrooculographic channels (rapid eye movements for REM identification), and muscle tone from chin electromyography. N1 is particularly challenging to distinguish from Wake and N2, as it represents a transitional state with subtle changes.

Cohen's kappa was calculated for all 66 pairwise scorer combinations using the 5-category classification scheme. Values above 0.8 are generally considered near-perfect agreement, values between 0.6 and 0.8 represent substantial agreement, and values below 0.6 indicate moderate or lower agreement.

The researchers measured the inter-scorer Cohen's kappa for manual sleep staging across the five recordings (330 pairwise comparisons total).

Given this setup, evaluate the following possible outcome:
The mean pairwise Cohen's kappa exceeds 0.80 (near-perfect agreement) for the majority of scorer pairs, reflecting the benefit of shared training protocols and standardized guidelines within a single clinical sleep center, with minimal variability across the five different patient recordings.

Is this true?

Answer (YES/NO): NO